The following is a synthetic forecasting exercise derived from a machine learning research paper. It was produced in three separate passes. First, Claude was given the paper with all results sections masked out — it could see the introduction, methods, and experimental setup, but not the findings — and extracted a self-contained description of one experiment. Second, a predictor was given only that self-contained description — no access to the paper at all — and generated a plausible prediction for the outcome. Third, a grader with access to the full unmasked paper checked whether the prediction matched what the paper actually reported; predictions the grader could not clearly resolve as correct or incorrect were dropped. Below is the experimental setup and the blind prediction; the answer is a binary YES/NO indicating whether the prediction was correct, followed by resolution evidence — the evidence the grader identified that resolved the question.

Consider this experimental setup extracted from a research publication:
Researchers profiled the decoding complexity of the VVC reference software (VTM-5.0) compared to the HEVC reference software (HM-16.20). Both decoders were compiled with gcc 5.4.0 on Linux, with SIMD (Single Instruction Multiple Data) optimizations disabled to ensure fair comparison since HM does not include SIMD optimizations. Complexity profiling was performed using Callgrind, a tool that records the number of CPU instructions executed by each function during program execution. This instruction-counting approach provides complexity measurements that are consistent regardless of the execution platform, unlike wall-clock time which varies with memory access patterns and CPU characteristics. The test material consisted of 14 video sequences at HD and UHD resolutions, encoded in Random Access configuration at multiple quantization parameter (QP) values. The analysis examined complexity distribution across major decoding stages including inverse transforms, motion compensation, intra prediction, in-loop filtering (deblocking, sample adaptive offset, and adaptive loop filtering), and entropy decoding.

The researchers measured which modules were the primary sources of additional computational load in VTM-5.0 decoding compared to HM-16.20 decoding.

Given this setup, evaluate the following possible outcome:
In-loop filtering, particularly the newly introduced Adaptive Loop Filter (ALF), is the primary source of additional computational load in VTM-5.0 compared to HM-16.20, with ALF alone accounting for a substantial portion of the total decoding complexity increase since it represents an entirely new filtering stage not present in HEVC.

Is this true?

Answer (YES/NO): NO